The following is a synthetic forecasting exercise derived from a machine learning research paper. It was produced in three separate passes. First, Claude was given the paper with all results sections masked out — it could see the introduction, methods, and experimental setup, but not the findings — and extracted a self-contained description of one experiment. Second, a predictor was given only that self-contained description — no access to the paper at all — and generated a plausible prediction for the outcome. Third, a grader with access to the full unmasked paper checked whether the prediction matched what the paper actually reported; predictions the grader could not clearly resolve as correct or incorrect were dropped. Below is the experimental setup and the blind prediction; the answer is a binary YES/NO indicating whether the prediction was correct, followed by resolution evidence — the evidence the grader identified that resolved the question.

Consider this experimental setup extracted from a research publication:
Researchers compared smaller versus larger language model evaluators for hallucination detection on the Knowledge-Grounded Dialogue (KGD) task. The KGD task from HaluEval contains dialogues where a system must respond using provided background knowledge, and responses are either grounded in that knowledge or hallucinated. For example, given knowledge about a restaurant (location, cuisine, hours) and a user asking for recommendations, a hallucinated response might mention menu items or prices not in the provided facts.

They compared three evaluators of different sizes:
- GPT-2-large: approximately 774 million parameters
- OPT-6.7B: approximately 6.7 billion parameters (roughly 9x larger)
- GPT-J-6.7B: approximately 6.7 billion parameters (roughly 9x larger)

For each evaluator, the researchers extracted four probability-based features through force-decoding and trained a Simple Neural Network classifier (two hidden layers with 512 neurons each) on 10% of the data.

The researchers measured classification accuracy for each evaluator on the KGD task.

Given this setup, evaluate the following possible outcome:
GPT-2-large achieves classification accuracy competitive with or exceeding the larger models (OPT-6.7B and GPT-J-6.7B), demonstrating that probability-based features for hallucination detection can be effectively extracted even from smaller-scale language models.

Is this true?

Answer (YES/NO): YES